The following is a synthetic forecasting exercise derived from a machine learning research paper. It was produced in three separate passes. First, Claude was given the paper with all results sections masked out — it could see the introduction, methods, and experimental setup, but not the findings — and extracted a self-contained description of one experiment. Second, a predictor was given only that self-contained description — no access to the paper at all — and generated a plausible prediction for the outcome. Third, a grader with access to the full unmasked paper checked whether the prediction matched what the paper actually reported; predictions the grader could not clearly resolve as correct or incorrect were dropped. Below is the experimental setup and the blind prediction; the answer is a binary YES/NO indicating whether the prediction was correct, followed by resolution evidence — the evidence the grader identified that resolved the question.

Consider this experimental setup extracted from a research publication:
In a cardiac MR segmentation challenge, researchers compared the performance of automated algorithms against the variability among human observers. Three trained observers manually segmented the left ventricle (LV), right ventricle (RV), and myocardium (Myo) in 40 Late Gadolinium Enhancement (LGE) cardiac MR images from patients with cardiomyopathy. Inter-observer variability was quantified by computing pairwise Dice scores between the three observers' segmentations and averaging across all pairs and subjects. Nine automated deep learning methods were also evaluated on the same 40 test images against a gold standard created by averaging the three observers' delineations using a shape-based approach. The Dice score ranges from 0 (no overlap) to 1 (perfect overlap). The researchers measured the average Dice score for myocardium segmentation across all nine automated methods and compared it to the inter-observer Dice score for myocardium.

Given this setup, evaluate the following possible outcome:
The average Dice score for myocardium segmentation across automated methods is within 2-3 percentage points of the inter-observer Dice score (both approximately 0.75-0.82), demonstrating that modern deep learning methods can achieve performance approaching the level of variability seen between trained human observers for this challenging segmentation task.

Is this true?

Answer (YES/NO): YES